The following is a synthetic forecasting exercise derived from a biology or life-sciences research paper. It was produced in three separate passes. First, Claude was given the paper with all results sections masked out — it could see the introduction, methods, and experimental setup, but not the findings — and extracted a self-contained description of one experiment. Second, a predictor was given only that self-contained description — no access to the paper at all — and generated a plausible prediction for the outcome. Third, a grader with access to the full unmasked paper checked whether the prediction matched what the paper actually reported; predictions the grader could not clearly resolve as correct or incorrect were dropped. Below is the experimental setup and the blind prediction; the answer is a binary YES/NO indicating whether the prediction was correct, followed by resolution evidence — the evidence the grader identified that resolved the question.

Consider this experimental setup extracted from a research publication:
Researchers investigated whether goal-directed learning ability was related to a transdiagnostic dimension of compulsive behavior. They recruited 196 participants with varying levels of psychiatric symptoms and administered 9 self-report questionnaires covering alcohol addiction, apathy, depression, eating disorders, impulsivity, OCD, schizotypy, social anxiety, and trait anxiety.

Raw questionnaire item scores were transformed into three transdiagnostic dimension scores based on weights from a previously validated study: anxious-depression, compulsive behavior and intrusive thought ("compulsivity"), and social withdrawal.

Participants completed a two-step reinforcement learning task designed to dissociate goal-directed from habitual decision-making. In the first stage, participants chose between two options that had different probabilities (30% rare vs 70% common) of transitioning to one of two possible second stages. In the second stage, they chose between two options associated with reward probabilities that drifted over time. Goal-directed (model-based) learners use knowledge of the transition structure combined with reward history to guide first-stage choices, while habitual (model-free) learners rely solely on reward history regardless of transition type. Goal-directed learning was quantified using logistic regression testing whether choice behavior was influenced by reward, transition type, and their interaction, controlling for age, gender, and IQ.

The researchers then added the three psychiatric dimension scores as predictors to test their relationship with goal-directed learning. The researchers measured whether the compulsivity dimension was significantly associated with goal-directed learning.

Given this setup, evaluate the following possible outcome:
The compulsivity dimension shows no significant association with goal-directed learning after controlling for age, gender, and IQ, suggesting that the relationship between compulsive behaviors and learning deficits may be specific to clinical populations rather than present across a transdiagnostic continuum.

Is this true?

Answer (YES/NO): NO